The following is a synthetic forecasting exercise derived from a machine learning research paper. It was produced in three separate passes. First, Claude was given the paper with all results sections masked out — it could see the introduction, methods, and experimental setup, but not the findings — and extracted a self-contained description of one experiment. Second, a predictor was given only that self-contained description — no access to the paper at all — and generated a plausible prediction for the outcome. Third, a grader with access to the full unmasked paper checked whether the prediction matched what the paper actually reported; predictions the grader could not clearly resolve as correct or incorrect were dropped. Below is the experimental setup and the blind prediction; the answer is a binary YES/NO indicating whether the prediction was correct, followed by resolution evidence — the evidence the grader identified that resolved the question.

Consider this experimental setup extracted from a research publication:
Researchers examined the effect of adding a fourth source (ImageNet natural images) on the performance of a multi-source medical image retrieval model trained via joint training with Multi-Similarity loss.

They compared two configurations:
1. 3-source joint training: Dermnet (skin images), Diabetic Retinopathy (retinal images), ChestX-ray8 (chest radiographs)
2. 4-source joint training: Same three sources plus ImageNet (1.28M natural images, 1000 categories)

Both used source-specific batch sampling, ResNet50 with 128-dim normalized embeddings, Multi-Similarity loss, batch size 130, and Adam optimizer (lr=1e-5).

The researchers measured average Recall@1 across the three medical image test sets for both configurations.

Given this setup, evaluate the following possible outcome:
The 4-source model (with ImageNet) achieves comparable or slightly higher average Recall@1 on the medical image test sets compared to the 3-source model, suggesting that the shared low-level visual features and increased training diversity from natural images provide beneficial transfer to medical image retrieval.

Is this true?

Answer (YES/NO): NO